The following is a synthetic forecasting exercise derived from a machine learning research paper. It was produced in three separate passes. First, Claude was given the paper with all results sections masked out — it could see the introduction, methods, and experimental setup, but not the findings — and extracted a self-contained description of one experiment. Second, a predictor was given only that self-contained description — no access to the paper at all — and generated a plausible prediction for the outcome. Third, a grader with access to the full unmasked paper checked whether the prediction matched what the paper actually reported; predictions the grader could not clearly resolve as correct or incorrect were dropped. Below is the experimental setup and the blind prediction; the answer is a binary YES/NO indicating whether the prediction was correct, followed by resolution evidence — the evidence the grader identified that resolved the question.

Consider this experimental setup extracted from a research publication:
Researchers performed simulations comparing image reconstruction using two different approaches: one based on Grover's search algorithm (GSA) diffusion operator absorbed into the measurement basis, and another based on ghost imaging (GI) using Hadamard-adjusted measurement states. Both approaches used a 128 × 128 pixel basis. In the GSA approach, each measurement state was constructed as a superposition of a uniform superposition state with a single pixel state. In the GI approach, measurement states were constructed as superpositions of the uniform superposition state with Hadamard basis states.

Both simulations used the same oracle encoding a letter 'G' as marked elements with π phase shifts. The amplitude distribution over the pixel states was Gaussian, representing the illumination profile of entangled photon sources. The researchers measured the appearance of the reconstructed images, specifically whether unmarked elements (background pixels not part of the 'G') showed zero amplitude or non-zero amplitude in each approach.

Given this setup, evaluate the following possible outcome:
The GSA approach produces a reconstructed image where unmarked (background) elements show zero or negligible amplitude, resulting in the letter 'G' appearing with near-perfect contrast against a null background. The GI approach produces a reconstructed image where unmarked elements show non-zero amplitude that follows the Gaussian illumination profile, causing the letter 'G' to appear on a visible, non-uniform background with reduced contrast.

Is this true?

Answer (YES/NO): NO